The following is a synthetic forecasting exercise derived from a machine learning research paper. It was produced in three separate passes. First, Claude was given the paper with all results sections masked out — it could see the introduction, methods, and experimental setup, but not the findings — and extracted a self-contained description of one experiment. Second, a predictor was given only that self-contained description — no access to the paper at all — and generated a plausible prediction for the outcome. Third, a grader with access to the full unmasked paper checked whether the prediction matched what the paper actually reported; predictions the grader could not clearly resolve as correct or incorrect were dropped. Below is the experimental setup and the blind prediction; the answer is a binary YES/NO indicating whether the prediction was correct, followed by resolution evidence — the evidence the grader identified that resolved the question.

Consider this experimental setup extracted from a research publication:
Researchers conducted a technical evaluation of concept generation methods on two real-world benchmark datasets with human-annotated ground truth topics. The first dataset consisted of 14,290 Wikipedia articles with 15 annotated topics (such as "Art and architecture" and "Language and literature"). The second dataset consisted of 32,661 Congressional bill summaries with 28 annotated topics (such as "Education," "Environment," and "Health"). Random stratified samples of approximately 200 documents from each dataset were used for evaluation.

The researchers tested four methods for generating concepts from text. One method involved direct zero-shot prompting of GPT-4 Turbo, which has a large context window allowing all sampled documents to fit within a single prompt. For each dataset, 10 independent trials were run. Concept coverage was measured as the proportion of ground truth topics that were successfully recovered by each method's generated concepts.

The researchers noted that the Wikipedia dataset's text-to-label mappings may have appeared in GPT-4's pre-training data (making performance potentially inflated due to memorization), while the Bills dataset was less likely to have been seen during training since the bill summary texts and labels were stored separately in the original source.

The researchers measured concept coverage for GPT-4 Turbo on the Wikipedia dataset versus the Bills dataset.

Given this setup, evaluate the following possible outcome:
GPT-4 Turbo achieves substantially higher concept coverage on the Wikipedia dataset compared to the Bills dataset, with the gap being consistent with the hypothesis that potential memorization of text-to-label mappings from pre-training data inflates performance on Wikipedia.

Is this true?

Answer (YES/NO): YES